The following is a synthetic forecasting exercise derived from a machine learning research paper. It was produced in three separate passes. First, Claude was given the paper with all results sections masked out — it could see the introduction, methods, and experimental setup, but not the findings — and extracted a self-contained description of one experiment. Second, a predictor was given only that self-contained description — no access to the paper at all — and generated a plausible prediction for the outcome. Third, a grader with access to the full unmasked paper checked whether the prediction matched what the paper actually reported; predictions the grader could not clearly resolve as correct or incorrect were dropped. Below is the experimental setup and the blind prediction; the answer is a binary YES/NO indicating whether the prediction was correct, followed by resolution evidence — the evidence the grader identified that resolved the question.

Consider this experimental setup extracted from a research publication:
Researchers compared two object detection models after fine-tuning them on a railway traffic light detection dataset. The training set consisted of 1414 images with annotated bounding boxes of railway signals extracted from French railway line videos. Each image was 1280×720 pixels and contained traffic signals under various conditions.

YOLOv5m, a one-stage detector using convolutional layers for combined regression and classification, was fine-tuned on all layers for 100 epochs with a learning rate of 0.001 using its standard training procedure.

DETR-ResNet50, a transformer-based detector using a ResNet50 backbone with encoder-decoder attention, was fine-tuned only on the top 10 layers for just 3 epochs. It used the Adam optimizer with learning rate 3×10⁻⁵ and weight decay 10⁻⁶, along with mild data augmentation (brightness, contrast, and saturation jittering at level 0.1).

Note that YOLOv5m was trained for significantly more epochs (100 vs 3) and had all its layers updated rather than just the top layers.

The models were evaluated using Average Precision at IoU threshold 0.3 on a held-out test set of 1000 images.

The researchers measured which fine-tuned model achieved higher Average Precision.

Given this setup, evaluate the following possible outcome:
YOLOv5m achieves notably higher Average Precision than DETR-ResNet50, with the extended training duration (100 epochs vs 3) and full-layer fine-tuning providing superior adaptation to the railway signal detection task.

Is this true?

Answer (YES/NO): NO